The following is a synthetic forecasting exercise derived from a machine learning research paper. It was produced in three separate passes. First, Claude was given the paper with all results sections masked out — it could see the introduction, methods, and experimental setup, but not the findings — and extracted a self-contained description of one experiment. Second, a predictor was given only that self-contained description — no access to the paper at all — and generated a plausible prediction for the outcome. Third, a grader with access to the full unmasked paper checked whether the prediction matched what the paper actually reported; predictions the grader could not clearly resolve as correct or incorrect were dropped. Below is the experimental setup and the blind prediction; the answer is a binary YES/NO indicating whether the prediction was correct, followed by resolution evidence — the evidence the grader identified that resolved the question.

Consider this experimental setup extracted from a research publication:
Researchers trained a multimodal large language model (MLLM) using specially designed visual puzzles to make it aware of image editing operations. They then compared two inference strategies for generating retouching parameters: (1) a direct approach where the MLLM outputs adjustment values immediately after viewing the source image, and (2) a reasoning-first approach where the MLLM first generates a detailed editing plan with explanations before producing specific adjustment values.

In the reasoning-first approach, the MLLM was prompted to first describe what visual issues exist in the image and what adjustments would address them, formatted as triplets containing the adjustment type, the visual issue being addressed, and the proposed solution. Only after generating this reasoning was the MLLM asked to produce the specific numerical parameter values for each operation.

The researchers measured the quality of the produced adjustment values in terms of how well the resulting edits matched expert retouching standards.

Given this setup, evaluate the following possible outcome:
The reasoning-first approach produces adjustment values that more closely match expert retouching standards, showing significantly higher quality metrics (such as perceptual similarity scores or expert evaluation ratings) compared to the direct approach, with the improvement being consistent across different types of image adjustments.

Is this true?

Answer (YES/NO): YES